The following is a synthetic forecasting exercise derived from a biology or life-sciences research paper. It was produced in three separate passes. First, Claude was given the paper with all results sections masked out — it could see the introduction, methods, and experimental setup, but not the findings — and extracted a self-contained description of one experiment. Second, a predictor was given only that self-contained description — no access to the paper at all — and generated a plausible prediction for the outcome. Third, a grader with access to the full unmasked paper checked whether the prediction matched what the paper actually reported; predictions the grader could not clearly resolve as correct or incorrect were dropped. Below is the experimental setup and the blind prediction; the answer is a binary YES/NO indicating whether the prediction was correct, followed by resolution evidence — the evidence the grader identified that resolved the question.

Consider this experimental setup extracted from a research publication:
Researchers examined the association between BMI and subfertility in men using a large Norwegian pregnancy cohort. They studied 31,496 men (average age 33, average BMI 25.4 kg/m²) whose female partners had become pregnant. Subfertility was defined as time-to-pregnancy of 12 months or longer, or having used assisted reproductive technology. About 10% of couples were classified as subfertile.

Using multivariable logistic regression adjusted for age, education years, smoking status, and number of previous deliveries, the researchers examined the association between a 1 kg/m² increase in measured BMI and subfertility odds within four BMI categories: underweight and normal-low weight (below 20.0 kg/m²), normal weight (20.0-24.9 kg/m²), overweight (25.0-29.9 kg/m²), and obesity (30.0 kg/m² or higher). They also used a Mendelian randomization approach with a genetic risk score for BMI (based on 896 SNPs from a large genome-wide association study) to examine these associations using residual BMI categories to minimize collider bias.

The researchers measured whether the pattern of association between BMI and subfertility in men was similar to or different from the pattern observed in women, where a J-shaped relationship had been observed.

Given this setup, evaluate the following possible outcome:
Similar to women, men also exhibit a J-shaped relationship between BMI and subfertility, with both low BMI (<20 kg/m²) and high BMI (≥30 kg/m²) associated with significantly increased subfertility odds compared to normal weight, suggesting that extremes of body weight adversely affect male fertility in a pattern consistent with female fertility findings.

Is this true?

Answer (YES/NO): NO